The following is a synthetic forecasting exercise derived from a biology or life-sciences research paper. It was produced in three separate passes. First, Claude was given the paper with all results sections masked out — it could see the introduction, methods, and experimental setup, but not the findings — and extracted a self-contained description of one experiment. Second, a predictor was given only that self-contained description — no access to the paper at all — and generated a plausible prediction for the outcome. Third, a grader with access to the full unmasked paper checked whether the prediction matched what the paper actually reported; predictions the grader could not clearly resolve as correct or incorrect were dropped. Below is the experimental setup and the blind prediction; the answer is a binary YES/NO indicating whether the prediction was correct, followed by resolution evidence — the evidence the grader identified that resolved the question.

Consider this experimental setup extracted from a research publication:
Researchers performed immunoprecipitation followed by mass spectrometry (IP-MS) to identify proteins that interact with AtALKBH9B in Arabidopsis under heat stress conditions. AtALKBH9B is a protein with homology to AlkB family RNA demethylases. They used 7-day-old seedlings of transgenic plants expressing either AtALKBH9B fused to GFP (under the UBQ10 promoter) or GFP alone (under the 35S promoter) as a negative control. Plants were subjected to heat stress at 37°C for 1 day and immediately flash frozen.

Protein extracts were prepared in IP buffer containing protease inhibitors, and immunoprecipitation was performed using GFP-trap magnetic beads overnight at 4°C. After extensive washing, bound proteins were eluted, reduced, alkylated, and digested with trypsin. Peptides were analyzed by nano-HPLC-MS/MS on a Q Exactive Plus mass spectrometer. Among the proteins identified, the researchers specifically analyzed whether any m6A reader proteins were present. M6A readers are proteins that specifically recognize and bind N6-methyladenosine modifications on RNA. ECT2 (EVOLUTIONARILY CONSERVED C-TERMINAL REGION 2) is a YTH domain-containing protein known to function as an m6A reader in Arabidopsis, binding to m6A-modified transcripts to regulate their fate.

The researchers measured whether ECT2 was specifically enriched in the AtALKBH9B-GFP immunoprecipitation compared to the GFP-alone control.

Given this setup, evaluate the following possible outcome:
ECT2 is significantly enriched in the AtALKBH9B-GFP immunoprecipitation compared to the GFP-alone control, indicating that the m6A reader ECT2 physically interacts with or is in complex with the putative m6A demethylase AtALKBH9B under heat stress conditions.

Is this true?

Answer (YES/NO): YES